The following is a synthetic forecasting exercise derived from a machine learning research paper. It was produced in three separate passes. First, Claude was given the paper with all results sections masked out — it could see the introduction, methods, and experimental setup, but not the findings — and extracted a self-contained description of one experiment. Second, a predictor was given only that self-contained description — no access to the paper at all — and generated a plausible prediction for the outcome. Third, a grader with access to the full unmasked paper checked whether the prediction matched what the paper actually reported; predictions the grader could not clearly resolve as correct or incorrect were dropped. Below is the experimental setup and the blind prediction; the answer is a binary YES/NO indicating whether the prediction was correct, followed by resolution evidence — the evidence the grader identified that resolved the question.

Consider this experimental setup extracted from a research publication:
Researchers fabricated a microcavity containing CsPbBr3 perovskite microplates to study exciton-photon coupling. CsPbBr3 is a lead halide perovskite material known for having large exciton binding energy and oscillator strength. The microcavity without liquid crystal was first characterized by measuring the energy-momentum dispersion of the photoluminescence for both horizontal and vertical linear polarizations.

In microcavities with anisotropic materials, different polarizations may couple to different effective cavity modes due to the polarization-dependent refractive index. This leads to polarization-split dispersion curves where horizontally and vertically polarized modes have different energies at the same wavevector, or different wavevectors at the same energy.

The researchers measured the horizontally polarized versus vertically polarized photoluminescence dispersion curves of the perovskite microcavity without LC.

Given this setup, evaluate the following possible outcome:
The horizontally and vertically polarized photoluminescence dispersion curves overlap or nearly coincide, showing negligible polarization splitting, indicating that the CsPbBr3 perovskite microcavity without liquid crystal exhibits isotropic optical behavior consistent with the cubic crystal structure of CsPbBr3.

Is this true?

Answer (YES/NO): NO